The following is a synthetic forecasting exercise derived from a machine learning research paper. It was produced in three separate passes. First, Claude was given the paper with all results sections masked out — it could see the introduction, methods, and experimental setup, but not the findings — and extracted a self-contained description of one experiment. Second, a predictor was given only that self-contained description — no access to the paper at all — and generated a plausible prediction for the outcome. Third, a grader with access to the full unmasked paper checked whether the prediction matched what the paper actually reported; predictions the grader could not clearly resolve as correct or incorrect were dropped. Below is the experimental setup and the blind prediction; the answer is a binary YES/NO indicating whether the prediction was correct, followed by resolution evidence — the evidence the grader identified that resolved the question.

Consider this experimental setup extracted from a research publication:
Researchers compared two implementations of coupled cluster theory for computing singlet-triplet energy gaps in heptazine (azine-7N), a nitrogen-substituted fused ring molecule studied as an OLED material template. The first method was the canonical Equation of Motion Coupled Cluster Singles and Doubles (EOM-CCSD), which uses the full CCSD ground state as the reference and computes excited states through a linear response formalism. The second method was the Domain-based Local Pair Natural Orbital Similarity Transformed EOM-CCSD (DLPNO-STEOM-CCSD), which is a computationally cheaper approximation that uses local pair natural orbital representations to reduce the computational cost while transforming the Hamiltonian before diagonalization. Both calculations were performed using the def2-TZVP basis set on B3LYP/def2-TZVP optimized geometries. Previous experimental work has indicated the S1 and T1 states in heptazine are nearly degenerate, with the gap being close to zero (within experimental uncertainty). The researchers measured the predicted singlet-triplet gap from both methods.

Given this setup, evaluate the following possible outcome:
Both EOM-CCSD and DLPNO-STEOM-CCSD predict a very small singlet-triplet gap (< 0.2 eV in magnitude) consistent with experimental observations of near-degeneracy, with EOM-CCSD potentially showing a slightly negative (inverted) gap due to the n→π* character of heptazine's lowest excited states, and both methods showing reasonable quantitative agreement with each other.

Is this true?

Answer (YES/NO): NO